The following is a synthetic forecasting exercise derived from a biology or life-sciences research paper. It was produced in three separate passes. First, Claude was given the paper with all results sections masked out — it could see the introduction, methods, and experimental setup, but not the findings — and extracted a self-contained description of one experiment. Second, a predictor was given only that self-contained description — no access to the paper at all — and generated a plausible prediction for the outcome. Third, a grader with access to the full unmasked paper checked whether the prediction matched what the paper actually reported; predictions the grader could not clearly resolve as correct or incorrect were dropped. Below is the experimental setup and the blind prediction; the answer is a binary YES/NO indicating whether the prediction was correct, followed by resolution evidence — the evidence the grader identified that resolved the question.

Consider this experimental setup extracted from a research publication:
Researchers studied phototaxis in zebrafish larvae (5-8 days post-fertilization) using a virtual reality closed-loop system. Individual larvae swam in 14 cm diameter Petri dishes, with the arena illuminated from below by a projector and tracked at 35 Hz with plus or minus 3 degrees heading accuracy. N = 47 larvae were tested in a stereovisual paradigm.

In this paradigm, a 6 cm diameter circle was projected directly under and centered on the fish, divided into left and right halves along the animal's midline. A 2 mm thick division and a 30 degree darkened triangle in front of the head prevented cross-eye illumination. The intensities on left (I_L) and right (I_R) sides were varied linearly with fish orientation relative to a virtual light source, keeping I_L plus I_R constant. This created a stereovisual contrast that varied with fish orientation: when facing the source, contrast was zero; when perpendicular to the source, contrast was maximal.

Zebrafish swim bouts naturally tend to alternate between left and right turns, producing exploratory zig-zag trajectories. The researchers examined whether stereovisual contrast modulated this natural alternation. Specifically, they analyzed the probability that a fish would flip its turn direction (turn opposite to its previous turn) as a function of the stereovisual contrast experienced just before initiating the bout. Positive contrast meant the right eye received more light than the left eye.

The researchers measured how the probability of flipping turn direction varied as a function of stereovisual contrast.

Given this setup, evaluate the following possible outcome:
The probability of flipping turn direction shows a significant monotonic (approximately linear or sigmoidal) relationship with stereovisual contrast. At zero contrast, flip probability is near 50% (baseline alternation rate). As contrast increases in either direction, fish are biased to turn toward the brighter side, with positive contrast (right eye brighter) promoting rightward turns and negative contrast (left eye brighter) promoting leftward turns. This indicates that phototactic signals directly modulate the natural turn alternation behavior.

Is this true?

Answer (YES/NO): NO